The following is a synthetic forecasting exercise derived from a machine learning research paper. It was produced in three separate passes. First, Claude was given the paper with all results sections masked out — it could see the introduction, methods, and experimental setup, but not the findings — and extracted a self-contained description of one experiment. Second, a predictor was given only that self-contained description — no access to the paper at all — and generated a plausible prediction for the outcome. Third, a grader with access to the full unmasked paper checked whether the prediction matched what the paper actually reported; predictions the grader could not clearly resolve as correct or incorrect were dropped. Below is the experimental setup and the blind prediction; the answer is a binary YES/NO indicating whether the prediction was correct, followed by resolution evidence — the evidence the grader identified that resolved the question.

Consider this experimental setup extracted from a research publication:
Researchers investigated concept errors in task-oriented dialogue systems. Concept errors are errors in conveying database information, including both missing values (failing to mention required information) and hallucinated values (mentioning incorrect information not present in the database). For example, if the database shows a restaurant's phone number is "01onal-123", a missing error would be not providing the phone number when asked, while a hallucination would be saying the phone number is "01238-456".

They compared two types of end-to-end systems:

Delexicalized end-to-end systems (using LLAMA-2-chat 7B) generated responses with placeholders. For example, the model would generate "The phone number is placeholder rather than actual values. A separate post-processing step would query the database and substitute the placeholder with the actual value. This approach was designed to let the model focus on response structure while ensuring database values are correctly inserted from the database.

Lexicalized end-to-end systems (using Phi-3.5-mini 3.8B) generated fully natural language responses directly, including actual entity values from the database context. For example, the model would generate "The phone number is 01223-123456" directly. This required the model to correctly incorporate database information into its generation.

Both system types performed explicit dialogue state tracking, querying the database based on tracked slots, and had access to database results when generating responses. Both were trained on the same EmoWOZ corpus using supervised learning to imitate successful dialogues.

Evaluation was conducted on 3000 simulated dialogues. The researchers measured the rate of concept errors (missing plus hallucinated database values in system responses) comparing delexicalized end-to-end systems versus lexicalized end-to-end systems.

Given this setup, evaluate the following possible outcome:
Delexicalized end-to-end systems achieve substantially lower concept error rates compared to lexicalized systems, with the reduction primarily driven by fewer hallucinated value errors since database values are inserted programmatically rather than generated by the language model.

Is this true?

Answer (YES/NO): NO